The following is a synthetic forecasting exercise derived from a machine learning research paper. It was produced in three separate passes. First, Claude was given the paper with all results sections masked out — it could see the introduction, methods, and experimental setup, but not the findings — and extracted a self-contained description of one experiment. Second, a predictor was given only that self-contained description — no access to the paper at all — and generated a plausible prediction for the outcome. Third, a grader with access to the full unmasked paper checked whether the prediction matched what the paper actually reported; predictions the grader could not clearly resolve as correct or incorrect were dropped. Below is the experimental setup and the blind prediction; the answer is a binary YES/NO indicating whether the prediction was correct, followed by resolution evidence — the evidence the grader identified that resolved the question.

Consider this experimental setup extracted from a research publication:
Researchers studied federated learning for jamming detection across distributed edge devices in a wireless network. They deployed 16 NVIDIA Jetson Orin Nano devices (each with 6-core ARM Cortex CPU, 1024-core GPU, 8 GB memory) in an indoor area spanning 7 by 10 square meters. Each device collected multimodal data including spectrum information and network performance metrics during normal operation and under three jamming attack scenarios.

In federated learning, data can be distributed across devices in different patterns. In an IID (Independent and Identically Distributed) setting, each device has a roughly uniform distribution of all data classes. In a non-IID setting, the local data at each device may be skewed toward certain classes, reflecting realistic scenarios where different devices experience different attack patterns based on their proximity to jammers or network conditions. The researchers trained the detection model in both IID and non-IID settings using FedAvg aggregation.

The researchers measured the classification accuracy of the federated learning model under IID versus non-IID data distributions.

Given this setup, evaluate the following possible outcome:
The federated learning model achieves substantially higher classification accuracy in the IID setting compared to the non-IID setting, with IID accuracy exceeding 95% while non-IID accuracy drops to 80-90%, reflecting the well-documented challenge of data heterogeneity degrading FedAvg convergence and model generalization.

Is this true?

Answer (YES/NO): NO